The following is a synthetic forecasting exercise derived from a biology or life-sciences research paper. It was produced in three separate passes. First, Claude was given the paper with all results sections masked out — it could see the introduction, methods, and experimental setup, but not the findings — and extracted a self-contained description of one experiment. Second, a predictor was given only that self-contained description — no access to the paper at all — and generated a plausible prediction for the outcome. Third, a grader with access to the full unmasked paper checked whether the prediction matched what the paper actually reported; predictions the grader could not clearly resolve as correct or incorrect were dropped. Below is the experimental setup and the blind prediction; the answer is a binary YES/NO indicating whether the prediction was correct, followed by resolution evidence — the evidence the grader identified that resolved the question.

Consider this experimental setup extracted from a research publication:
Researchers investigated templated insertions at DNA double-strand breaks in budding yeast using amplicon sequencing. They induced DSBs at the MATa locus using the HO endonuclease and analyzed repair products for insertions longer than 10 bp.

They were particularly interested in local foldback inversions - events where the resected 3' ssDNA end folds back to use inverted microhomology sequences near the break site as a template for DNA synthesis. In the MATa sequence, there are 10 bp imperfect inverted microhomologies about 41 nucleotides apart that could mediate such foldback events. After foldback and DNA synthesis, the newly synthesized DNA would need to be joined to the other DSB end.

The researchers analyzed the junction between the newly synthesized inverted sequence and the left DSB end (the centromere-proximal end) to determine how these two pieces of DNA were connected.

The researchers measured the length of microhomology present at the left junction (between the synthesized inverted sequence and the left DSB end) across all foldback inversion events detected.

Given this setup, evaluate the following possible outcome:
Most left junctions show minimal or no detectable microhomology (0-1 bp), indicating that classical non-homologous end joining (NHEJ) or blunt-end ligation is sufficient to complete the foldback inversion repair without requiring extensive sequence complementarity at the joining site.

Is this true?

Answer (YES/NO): NO